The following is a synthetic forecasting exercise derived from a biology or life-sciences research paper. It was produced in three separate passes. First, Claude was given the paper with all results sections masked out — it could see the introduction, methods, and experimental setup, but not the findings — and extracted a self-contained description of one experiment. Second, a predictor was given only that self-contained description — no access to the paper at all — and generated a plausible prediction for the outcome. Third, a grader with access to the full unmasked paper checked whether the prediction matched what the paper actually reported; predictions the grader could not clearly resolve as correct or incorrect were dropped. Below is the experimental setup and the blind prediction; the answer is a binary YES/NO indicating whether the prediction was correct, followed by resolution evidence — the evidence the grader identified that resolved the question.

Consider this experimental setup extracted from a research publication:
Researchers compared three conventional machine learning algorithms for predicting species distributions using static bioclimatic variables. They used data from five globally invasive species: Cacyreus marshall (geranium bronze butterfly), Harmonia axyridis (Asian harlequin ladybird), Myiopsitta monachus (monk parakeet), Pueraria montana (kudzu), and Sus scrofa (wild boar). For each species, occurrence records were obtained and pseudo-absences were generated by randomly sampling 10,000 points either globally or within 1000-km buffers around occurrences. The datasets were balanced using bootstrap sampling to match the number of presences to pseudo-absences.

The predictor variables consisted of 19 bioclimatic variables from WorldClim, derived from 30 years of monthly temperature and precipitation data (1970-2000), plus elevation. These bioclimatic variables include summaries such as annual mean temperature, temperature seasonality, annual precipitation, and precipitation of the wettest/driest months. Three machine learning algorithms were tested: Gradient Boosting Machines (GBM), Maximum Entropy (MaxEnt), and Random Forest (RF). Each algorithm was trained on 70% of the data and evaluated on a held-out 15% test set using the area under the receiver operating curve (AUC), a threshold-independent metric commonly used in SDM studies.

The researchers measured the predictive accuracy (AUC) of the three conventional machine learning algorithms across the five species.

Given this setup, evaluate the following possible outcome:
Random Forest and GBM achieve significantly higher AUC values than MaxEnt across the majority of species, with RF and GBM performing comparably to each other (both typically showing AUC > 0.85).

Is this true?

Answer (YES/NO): NO